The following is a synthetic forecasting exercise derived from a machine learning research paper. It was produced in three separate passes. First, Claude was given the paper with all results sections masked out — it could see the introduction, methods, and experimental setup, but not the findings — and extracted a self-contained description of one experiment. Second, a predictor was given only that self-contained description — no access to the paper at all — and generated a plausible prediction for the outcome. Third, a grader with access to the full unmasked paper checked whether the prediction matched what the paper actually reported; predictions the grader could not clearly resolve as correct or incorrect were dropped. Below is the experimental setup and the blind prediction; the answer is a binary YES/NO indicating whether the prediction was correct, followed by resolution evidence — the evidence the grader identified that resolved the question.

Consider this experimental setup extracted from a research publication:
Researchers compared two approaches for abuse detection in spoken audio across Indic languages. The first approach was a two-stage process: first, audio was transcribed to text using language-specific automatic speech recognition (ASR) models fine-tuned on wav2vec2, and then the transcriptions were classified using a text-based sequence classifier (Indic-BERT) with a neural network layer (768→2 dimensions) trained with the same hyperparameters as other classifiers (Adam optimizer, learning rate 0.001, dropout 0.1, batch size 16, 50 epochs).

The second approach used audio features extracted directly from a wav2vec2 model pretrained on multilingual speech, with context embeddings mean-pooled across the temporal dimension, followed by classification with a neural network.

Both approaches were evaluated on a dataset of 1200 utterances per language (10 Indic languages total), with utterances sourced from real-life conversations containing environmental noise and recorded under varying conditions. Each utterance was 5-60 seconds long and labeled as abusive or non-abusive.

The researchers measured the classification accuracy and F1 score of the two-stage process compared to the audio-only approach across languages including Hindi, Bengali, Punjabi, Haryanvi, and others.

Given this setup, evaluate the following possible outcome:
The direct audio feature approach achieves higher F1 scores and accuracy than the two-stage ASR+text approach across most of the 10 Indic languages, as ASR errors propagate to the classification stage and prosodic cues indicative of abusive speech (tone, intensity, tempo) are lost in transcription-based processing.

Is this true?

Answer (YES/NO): YES